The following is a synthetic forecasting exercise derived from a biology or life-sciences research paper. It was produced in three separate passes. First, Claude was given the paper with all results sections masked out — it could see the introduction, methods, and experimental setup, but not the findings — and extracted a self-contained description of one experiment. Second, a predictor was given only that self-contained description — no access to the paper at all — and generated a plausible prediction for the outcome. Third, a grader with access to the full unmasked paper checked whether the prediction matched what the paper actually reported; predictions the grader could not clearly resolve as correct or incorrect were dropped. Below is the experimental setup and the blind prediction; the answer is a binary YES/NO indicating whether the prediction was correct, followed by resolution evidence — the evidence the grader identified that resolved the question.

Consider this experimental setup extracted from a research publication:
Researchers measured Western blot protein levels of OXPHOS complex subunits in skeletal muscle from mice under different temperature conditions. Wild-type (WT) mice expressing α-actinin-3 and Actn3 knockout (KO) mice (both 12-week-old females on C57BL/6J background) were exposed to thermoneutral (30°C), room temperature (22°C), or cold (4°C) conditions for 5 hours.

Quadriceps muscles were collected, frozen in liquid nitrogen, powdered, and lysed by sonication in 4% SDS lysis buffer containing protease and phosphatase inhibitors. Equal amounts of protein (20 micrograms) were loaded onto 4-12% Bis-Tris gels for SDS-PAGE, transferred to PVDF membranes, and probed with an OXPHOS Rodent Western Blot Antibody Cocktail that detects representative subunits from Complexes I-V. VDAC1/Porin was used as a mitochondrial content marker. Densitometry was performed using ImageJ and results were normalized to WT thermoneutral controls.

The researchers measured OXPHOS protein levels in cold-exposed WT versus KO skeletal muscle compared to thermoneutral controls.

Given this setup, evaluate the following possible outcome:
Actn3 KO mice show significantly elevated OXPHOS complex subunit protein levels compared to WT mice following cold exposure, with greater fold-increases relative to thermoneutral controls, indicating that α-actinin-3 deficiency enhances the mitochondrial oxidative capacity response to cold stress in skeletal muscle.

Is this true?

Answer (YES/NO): NO